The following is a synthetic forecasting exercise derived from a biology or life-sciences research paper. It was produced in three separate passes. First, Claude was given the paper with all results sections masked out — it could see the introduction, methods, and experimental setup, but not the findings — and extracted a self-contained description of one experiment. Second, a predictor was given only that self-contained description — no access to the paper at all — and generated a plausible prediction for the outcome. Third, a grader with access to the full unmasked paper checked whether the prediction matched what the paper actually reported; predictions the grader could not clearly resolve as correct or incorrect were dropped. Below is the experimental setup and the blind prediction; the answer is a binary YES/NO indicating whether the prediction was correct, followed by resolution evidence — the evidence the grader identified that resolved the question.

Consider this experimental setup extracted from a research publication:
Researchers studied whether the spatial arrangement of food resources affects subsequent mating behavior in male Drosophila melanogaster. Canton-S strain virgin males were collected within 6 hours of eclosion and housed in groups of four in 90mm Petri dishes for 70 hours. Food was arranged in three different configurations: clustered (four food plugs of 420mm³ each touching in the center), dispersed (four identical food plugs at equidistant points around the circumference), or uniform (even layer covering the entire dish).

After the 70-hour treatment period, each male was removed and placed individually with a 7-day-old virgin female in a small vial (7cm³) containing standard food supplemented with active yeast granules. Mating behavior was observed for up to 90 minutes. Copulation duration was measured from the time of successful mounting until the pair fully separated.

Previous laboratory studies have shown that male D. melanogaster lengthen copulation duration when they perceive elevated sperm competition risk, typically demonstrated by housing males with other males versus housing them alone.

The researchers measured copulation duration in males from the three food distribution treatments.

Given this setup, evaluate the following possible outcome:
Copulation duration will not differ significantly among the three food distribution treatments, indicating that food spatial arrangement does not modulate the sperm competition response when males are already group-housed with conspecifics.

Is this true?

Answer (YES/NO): NO